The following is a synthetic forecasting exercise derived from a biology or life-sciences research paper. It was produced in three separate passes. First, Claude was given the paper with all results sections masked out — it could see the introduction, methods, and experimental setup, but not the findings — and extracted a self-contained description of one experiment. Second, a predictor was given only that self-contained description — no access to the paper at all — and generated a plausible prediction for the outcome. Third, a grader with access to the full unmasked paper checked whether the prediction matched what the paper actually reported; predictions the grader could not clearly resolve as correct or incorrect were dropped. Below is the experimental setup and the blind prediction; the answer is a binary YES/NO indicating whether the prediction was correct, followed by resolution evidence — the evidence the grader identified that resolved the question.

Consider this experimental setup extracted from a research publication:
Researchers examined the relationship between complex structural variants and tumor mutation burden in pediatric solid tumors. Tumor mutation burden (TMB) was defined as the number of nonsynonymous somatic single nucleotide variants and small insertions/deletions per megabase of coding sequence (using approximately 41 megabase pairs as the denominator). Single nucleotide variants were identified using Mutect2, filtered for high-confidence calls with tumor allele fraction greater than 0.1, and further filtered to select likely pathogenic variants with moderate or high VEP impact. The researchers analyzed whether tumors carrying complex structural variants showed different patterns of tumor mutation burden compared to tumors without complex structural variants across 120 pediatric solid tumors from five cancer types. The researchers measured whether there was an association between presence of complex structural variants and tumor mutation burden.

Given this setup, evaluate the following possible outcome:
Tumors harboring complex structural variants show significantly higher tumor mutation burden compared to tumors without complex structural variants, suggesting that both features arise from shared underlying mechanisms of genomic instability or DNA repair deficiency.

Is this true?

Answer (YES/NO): NO